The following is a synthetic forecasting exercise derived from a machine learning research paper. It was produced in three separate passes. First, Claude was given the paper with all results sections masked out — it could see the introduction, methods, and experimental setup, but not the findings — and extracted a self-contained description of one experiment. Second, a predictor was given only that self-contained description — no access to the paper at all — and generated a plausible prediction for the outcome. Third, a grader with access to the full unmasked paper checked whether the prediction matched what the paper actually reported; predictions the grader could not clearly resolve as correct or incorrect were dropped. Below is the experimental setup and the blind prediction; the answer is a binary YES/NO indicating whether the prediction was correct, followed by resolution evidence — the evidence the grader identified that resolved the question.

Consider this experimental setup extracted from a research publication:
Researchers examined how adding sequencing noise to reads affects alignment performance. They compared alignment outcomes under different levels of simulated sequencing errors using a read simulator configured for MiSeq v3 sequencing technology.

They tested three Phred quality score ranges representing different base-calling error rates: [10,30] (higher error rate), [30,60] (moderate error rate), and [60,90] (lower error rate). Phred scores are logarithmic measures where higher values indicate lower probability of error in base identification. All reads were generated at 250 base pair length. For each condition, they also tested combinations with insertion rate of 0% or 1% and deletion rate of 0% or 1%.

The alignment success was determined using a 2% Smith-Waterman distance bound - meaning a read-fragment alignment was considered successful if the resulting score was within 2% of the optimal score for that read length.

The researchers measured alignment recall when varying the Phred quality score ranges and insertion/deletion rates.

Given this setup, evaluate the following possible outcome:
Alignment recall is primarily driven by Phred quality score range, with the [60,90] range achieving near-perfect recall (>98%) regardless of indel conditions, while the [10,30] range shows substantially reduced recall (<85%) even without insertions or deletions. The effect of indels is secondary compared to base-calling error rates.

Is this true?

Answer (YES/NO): NO